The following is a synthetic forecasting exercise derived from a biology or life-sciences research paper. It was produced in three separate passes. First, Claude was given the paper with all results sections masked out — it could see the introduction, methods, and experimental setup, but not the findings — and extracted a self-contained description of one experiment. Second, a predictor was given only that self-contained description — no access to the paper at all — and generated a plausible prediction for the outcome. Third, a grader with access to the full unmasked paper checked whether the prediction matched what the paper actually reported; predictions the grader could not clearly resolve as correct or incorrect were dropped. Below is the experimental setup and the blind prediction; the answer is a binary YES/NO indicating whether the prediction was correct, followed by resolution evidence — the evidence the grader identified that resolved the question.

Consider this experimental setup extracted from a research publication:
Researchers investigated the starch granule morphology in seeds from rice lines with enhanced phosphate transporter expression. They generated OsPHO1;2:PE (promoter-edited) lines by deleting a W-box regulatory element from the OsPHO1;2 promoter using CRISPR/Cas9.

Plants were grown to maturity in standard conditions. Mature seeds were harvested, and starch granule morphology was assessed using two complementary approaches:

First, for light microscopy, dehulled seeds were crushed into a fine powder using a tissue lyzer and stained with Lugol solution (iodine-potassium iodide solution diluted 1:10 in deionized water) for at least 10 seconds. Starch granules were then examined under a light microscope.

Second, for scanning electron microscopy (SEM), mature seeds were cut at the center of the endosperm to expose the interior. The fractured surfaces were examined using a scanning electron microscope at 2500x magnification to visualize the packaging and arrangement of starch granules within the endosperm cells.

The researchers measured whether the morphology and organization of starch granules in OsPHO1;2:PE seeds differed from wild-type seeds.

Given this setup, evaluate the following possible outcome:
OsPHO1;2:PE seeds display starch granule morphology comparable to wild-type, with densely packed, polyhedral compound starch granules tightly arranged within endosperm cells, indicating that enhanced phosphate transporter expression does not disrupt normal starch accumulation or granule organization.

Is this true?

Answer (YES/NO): YES